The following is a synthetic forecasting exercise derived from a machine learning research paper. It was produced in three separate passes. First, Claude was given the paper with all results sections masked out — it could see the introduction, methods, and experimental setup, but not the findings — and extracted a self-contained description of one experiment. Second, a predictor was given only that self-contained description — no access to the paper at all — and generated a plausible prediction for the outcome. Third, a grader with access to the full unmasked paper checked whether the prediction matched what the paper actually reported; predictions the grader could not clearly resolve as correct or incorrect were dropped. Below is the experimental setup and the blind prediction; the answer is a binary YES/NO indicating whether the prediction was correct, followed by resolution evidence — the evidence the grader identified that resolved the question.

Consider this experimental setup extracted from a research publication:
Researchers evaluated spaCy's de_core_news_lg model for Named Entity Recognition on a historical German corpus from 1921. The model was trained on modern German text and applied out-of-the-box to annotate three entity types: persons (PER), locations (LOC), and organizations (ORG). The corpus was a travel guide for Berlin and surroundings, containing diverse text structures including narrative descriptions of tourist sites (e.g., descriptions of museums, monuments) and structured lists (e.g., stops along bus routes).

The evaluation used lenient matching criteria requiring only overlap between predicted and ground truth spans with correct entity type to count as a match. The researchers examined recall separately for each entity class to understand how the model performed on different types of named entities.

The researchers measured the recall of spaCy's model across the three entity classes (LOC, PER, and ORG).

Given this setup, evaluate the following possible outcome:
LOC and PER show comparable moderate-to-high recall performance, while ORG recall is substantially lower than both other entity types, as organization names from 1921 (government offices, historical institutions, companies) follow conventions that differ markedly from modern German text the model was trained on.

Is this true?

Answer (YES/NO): YES